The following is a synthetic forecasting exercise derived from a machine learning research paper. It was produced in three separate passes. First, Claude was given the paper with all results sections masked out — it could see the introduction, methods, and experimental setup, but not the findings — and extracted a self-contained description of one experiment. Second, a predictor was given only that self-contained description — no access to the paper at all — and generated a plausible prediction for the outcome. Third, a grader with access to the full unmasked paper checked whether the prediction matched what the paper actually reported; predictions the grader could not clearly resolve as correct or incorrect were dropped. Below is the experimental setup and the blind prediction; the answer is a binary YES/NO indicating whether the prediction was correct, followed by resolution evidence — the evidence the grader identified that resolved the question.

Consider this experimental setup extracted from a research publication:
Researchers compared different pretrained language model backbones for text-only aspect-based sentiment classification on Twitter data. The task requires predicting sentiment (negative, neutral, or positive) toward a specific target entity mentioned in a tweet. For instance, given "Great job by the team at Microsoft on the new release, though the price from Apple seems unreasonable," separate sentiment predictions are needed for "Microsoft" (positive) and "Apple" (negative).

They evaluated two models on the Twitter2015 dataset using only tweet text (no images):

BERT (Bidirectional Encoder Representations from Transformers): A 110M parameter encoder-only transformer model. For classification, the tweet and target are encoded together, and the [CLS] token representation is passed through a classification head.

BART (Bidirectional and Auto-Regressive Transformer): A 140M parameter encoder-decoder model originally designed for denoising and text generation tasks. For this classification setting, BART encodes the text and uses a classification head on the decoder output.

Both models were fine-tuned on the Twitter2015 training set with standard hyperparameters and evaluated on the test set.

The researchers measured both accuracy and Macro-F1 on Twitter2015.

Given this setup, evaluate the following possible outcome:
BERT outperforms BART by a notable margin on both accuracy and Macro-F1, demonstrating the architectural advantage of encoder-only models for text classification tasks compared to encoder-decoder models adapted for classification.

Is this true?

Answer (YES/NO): NO